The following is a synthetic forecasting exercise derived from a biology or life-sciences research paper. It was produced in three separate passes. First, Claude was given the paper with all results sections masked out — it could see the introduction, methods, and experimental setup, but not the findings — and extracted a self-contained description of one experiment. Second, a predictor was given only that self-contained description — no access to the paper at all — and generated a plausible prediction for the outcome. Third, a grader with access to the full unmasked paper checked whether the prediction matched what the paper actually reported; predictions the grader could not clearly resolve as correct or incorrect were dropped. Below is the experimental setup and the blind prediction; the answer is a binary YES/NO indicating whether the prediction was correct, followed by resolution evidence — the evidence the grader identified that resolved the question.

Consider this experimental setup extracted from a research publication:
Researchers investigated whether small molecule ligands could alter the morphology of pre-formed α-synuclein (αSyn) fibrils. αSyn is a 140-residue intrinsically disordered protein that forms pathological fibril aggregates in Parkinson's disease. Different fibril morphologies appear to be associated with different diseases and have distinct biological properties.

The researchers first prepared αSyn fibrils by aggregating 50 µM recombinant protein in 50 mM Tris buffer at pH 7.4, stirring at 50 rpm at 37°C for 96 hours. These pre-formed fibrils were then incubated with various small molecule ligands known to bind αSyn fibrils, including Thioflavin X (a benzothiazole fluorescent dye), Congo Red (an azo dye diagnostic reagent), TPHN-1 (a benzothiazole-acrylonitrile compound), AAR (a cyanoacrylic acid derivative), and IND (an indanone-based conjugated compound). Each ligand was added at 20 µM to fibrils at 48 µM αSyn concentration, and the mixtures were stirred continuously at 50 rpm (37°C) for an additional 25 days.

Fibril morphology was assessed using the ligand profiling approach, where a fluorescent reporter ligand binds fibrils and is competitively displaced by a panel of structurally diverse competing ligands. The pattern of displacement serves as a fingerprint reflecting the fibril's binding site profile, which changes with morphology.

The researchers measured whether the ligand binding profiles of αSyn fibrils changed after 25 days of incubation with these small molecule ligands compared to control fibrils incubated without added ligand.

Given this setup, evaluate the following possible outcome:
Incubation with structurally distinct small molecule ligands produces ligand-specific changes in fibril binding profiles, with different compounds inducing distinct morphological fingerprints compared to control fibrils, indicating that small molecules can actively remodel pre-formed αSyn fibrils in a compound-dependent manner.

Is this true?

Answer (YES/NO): NO